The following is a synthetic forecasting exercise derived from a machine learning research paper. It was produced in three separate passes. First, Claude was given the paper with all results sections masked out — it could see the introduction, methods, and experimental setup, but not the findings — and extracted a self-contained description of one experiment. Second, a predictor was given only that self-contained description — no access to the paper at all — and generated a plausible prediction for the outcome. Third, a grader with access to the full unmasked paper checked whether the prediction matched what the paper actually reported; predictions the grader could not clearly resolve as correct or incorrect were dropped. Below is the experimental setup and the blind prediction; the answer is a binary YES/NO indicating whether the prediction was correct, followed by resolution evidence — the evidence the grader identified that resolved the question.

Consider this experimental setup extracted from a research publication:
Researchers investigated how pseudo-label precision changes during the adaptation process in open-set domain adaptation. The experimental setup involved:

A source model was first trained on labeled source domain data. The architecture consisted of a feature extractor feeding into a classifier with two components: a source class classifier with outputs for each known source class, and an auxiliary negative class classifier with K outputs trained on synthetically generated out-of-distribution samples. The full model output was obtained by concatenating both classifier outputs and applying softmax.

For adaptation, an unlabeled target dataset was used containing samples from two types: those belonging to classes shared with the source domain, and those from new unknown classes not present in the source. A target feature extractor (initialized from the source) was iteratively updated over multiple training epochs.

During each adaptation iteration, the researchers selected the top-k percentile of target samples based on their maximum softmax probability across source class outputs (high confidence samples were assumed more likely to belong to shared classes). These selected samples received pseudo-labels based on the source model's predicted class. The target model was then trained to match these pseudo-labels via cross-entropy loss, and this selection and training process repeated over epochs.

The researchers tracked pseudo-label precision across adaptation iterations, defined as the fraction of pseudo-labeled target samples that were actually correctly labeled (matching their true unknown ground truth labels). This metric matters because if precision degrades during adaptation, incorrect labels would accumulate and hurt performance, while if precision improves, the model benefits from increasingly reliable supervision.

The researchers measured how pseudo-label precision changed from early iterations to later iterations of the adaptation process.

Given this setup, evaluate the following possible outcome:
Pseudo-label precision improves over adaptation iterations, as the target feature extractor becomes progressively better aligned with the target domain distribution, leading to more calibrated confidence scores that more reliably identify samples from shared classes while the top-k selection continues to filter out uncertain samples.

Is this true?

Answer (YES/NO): YES